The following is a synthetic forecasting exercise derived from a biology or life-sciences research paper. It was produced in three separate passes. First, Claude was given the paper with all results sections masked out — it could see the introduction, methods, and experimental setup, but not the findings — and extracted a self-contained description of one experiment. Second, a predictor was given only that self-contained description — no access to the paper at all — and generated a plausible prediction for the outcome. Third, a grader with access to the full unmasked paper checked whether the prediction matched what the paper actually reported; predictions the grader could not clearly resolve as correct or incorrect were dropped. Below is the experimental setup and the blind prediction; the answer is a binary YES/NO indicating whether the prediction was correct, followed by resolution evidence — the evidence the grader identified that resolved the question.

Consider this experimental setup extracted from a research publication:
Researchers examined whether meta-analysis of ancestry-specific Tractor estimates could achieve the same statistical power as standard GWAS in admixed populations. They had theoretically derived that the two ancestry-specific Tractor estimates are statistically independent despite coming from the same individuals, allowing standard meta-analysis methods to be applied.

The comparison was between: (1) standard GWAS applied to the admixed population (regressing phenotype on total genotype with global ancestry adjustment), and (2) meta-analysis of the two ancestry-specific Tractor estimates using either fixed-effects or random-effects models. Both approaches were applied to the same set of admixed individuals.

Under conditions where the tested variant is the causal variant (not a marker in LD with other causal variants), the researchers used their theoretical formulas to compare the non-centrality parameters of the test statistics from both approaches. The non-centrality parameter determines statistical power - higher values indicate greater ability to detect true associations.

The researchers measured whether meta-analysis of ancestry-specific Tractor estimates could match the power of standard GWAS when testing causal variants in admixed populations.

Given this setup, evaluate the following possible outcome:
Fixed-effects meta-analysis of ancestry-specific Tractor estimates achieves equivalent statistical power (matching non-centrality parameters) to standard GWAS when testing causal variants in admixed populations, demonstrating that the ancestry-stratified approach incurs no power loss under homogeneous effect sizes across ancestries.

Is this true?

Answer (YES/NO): NO